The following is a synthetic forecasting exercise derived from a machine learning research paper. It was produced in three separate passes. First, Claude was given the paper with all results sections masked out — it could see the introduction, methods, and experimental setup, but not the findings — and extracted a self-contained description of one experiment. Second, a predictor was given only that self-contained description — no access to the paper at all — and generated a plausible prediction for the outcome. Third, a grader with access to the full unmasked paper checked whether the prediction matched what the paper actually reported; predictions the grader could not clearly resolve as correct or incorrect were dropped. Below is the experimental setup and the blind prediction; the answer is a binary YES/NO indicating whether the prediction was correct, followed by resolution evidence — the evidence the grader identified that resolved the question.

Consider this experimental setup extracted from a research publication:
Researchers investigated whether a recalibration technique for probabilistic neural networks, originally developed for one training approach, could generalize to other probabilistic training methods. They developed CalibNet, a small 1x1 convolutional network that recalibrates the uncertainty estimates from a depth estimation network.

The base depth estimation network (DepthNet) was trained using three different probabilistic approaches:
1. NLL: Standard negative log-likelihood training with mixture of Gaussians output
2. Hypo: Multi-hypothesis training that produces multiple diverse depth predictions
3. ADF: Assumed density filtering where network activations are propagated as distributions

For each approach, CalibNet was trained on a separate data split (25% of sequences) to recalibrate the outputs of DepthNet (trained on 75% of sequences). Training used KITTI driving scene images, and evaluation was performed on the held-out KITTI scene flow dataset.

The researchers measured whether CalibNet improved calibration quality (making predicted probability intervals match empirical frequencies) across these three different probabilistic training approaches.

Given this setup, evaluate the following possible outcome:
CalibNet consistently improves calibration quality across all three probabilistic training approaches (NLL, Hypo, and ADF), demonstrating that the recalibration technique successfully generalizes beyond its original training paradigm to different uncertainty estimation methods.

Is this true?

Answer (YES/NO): YES